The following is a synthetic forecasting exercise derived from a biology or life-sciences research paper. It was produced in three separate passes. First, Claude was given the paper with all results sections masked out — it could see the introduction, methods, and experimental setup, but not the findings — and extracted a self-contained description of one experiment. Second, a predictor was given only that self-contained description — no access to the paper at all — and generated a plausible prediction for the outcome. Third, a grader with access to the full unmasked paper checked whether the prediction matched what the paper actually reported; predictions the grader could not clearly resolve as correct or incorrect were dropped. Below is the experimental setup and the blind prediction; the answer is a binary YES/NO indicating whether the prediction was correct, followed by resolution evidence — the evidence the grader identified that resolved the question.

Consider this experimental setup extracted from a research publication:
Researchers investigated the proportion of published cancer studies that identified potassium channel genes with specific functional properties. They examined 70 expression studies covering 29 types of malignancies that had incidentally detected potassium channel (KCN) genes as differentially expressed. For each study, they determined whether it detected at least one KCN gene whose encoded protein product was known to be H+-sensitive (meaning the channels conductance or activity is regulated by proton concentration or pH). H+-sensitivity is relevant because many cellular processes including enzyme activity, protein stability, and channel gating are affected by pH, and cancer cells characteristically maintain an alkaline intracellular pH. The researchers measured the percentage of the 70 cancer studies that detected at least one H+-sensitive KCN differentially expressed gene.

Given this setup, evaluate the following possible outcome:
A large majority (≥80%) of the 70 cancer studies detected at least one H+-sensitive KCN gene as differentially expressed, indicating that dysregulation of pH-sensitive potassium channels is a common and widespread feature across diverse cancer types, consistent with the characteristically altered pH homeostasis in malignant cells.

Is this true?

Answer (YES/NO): NO